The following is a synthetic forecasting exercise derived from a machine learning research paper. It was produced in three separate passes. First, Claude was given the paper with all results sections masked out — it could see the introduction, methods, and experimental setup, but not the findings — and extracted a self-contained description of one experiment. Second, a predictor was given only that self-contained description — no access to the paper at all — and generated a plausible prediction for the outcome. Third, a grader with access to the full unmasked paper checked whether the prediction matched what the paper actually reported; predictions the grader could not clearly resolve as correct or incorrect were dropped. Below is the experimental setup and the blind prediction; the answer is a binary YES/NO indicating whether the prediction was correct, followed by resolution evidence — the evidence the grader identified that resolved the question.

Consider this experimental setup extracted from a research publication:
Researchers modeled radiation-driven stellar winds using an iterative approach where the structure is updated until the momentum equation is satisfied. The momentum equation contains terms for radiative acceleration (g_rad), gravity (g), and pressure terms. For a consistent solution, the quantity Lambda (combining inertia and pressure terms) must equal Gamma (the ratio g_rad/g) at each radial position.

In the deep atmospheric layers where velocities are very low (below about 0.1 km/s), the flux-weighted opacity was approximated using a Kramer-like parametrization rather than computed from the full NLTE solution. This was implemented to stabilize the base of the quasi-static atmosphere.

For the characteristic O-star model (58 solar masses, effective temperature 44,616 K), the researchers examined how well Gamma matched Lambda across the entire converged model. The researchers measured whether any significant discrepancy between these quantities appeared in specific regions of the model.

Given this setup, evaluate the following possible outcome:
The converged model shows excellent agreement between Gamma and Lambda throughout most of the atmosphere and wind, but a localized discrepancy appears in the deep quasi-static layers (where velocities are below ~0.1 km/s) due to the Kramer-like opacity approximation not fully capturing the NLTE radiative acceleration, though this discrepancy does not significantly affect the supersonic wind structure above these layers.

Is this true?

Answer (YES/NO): YES